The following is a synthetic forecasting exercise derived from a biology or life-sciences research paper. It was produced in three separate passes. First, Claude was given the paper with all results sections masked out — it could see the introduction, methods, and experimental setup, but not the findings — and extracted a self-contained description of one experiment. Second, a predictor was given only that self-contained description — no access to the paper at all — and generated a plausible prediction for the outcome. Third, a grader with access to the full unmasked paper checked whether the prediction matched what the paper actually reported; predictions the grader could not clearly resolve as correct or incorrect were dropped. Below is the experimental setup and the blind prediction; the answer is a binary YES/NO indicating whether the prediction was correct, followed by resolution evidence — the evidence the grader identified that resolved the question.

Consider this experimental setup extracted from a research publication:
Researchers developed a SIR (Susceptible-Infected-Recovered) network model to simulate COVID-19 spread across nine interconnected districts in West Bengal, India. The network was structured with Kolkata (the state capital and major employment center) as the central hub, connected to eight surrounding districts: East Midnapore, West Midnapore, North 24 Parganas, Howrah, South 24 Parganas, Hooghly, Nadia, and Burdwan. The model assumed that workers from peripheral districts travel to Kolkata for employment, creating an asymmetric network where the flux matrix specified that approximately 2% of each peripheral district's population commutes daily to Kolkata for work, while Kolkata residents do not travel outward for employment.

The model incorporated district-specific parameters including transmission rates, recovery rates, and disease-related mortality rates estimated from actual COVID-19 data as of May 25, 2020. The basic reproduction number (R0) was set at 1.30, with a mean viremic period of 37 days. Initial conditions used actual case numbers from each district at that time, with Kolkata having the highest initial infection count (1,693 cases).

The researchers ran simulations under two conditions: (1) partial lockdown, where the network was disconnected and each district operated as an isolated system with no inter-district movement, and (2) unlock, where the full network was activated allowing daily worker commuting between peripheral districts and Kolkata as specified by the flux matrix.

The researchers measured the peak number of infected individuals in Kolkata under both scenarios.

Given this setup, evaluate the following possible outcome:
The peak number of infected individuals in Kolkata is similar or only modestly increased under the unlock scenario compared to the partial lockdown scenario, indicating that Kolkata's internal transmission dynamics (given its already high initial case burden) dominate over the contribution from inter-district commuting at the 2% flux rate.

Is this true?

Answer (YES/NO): NO